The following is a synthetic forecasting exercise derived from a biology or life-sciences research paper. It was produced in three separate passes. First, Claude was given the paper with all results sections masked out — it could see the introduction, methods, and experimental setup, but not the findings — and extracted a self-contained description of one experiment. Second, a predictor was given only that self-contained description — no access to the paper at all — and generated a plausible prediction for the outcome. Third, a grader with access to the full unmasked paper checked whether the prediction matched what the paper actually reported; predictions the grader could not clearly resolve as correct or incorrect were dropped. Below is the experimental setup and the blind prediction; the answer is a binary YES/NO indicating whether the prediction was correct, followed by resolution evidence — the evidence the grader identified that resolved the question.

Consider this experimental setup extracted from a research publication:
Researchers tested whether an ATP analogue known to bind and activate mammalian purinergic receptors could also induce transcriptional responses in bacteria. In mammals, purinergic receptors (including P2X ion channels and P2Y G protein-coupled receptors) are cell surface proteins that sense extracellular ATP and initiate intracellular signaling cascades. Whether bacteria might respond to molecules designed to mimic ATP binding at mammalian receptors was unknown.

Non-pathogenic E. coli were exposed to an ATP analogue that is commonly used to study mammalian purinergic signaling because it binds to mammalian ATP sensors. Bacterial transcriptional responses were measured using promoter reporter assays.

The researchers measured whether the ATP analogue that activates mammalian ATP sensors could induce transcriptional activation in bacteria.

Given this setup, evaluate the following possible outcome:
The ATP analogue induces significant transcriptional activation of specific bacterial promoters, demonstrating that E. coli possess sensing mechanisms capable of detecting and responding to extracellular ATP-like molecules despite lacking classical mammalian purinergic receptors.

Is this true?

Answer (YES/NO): YES